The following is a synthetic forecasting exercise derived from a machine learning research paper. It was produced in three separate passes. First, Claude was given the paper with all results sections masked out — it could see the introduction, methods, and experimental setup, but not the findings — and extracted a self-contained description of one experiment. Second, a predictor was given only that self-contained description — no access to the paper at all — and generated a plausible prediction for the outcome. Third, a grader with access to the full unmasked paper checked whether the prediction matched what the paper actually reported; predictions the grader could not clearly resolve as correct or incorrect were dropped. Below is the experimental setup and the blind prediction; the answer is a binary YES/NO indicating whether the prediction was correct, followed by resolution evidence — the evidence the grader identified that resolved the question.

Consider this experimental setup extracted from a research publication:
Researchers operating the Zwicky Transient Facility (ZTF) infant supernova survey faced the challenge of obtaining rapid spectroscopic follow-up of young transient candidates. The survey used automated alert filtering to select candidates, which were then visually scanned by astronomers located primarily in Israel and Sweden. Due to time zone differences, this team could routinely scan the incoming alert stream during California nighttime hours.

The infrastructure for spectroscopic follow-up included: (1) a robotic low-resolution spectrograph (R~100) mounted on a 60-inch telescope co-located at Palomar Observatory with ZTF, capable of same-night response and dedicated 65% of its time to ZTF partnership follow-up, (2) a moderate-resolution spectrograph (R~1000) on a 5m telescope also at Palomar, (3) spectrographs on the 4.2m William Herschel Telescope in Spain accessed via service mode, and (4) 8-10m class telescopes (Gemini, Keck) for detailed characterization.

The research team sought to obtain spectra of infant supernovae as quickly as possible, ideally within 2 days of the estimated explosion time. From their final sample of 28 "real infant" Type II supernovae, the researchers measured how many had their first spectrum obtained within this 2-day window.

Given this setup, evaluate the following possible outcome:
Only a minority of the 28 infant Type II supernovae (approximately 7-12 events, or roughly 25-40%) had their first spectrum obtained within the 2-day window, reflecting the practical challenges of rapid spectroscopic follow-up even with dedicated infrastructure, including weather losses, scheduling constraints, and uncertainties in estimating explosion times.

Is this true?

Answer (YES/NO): YES